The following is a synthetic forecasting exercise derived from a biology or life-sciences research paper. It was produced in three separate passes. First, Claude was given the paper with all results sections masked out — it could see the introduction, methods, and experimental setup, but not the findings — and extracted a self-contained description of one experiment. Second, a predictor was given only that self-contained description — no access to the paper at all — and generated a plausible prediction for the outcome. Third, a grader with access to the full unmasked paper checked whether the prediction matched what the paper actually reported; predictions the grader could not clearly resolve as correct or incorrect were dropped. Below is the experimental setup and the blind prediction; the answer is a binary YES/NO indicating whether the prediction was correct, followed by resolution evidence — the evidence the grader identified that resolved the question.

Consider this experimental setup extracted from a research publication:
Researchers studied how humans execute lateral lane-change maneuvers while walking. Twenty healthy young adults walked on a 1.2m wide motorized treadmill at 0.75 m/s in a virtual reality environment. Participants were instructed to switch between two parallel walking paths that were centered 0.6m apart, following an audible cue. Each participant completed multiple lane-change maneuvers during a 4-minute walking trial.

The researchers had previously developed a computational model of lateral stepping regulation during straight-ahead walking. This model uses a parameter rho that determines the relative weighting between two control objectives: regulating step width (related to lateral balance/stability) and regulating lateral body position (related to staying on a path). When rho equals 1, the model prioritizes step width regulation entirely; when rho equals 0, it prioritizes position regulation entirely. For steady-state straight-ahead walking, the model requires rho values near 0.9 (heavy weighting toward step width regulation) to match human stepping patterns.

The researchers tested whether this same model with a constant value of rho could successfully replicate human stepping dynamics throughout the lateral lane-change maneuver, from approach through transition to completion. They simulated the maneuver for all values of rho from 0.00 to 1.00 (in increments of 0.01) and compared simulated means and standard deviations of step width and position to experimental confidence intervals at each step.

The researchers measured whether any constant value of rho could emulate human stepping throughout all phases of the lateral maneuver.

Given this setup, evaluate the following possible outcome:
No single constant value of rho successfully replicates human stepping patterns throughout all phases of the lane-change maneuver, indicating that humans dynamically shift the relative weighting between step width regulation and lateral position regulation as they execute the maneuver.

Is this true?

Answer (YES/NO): YES